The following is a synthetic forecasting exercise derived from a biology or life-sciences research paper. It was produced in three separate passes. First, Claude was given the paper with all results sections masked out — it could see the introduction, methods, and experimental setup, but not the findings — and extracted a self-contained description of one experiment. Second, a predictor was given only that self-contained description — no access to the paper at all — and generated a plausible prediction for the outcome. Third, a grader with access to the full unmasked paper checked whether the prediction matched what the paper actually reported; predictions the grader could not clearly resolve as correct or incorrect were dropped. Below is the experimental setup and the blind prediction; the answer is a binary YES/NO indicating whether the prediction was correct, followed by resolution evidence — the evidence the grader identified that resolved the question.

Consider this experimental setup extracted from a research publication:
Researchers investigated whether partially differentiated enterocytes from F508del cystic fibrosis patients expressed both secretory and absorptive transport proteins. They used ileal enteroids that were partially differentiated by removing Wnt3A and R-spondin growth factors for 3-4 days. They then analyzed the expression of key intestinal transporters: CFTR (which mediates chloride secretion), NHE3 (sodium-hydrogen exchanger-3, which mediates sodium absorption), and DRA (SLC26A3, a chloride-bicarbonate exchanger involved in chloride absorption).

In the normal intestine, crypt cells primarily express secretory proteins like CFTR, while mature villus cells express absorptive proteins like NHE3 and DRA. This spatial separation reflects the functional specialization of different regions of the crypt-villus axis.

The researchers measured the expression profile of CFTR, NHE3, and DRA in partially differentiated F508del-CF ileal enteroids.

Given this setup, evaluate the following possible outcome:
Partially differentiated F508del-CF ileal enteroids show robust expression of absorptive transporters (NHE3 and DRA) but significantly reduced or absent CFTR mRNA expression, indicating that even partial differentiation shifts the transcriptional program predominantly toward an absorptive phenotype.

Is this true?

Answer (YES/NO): NO